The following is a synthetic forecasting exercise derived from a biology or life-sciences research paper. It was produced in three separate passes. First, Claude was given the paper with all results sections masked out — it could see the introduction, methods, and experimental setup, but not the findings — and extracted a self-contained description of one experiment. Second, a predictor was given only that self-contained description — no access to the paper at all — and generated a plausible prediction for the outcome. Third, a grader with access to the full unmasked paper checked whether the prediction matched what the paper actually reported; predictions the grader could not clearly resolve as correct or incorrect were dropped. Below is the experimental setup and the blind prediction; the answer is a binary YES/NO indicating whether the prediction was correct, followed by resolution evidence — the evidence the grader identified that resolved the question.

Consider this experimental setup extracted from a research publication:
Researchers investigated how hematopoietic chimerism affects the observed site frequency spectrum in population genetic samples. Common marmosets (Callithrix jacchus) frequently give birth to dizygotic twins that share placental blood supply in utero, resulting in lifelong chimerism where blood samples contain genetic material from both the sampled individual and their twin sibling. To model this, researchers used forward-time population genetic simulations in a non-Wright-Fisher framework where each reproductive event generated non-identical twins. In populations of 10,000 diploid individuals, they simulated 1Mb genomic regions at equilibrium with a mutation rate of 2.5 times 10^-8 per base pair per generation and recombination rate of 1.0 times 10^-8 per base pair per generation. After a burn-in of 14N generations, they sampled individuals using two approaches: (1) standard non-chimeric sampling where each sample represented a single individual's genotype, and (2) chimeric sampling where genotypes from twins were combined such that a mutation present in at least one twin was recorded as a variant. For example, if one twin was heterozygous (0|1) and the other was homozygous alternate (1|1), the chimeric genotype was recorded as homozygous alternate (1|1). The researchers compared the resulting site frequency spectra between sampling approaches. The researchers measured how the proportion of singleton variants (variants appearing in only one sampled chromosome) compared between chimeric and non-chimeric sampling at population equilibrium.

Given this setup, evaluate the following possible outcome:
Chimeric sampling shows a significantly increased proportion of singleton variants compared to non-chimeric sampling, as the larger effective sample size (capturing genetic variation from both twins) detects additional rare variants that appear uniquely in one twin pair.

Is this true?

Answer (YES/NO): NO